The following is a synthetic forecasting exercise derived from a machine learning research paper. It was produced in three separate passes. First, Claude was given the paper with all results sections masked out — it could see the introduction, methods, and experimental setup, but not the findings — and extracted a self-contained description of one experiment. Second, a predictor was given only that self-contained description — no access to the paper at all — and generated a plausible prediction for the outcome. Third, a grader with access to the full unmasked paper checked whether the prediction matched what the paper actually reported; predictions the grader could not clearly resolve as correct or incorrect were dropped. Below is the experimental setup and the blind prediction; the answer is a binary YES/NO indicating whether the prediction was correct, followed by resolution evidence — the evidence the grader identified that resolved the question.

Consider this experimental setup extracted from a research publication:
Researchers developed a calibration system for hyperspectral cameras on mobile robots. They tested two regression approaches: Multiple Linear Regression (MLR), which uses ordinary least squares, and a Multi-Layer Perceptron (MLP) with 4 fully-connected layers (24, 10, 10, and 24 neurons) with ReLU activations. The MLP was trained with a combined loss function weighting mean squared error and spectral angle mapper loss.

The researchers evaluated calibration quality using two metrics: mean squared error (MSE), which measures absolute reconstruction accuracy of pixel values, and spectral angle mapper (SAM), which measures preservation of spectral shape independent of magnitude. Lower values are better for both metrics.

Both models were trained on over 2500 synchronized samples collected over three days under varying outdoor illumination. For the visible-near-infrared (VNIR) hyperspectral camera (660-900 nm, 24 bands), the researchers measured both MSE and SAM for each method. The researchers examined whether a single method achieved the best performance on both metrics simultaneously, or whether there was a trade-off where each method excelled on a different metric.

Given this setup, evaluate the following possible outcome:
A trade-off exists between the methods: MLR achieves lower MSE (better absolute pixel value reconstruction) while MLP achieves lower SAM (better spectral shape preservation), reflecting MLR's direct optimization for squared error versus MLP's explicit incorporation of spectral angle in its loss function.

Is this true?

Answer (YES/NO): YES